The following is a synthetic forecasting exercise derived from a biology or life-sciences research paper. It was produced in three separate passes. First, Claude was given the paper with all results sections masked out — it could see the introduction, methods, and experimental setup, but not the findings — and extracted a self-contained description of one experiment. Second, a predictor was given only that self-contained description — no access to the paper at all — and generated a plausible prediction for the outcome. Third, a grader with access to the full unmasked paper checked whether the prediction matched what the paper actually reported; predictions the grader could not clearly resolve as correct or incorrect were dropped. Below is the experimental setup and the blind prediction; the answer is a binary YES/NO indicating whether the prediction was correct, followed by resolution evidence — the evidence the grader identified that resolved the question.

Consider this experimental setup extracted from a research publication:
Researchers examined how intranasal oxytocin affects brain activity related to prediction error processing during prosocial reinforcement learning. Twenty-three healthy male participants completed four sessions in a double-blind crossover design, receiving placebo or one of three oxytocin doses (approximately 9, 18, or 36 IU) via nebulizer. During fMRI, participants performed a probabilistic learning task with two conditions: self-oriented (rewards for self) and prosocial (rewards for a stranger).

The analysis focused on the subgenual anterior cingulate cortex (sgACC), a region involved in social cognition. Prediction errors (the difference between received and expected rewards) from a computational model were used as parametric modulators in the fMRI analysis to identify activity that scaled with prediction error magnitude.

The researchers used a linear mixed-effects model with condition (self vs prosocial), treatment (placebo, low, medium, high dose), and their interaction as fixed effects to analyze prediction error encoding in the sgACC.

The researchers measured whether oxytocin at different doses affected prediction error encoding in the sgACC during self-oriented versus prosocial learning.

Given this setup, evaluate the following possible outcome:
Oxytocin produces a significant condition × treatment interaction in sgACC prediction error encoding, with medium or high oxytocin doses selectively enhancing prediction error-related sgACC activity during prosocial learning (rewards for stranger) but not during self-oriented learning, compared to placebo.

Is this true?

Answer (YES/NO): NO